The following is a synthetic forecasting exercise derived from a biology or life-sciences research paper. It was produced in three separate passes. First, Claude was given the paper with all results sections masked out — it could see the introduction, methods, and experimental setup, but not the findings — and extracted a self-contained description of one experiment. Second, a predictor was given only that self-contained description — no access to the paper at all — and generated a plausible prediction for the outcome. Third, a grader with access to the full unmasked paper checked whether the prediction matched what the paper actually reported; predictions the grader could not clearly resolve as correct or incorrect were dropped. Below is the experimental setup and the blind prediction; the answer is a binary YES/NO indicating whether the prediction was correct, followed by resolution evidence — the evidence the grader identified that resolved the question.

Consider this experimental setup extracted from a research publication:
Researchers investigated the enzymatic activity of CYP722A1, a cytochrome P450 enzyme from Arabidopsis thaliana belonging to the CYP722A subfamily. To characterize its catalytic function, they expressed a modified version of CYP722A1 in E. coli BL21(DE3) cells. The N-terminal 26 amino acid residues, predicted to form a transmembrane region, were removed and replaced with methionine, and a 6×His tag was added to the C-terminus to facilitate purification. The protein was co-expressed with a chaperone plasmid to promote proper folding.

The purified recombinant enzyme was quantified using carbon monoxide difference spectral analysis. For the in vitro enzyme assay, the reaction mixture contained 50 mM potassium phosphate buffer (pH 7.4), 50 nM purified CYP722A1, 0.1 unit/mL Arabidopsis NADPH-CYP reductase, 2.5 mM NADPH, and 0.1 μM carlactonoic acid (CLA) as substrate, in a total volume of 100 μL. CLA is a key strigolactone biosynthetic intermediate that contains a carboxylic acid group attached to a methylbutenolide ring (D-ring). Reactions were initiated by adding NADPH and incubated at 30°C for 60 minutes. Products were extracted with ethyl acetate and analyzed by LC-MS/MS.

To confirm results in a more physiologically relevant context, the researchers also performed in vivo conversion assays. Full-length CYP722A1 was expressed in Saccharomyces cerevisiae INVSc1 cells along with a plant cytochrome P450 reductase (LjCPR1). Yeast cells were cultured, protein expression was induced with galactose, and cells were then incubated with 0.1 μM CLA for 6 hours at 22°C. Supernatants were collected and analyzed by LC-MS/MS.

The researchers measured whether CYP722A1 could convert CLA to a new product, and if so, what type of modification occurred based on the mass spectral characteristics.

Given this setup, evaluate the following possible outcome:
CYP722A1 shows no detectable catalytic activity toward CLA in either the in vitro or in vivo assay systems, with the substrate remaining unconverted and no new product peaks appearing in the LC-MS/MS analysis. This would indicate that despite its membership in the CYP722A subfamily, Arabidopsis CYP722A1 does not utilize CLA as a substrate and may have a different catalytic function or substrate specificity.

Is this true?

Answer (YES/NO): NO